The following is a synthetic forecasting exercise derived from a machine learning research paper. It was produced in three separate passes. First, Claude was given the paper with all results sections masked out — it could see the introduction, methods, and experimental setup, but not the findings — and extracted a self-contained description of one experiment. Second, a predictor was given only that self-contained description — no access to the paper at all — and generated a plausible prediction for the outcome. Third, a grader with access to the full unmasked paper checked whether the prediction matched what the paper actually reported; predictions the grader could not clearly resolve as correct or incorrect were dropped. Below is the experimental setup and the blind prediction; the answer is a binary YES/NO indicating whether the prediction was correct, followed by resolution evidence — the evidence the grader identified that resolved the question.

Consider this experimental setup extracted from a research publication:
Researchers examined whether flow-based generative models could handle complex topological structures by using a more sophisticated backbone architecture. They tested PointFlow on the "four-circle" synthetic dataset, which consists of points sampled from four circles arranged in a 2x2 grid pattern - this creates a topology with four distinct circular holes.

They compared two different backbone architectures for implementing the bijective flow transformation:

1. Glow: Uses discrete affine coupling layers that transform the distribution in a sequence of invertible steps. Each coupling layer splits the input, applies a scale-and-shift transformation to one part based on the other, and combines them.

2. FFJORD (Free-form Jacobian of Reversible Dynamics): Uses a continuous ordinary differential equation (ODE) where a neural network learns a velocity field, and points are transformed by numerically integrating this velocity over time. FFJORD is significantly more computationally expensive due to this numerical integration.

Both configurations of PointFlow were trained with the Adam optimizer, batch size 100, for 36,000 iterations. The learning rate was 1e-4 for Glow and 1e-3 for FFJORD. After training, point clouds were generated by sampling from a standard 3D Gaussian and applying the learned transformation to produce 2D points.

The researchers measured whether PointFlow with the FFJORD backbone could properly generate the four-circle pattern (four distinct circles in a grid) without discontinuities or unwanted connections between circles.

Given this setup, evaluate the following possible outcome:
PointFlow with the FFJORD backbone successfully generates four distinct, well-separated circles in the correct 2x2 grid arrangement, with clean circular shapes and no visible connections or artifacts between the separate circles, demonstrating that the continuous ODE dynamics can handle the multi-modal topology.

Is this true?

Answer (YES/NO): NO